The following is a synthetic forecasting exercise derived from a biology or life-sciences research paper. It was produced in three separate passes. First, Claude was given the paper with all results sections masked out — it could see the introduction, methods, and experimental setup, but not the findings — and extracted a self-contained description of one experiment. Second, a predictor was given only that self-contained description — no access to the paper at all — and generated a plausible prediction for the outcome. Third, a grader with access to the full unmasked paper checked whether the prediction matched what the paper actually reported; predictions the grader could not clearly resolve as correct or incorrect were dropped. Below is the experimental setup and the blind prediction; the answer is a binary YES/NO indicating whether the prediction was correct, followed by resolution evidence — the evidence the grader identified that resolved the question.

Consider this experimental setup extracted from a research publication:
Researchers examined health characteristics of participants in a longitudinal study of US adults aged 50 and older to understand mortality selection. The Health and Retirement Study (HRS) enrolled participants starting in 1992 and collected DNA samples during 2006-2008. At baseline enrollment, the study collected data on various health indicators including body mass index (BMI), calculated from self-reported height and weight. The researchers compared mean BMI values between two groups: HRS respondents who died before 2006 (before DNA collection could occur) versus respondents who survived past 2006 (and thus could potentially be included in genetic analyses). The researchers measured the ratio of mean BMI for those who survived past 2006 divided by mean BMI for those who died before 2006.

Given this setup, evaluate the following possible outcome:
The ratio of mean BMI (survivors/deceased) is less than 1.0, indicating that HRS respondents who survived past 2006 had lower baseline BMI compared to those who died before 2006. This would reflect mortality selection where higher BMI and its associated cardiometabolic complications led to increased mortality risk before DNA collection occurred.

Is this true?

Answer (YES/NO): NO